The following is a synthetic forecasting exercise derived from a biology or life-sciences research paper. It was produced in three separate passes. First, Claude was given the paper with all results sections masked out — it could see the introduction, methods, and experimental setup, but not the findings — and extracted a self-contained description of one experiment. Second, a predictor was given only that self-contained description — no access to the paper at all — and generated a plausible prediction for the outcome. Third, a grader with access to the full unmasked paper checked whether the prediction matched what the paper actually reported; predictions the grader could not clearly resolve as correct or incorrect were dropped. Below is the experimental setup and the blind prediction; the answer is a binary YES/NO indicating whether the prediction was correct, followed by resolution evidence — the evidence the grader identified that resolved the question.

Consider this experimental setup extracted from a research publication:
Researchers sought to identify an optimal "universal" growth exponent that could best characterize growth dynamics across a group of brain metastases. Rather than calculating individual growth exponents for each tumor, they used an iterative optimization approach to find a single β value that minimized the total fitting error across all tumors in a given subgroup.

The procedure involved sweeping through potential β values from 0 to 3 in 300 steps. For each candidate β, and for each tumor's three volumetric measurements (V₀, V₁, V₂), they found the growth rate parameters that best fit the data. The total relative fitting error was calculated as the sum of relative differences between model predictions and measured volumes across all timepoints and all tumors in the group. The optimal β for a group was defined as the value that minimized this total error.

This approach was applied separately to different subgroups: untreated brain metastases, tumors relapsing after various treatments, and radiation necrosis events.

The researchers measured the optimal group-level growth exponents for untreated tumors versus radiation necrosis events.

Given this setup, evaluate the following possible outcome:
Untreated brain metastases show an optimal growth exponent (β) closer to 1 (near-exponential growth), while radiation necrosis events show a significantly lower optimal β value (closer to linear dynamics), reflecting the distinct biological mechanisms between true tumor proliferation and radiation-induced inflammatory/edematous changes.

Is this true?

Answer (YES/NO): NO